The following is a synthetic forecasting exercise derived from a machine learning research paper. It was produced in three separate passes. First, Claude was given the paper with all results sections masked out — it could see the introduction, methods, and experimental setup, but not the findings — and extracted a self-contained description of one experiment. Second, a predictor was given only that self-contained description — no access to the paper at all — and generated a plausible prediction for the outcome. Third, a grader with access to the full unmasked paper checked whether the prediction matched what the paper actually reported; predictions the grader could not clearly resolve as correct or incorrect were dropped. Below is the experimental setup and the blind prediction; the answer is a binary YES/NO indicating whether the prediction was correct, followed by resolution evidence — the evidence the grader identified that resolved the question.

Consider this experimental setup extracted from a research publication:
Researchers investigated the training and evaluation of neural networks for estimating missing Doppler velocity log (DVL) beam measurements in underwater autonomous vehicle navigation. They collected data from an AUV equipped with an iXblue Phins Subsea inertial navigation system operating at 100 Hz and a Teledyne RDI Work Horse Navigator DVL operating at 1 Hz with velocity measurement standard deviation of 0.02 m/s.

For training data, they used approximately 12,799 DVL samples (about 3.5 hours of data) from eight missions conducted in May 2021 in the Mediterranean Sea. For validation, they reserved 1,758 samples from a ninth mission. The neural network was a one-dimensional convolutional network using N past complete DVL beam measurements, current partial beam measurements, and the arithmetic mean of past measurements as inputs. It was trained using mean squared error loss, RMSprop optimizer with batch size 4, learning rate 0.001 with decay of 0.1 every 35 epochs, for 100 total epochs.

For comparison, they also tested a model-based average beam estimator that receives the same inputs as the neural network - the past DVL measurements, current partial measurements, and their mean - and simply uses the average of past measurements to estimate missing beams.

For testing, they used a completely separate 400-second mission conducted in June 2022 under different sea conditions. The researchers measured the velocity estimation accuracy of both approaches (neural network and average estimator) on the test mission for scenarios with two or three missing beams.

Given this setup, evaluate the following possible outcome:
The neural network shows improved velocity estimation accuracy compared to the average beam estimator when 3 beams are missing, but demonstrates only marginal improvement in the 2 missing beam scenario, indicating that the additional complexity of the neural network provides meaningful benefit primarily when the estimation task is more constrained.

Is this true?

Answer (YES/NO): NO